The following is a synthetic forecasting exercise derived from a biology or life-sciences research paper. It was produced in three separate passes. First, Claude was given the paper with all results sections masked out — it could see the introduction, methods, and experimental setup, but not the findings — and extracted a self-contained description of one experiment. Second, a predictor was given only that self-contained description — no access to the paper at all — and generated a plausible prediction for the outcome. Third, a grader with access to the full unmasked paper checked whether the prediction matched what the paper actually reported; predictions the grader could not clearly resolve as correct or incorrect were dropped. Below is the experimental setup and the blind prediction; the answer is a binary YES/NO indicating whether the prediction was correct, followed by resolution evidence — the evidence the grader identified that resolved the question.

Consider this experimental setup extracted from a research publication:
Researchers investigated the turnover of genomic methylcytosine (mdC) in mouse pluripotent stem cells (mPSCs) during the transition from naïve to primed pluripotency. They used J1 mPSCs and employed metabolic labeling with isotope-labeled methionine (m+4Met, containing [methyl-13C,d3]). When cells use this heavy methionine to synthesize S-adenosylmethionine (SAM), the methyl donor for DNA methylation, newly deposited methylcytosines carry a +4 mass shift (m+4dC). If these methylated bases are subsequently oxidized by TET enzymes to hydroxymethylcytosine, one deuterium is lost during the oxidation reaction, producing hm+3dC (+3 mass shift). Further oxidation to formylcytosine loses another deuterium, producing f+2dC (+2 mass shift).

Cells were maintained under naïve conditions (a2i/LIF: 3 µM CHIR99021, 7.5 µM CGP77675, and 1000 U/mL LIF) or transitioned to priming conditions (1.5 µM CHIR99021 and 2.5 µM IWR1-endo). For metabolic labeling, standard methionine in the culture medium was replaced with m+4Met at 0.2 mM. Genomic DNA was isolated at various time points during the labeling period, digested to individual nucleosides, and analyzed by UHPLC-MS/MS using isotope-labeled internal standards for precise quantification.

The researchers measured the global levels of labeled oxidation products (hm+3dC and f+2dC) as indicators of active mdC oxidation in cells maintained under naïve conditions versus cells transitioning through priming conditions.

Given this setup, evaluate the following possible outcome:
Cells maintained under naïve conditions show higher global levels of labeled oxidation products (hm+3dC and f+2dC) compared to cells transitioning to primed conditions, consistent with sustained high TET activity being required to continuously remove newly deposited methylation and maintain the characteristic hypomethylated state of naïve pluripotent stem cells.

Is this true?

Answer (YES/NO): NO